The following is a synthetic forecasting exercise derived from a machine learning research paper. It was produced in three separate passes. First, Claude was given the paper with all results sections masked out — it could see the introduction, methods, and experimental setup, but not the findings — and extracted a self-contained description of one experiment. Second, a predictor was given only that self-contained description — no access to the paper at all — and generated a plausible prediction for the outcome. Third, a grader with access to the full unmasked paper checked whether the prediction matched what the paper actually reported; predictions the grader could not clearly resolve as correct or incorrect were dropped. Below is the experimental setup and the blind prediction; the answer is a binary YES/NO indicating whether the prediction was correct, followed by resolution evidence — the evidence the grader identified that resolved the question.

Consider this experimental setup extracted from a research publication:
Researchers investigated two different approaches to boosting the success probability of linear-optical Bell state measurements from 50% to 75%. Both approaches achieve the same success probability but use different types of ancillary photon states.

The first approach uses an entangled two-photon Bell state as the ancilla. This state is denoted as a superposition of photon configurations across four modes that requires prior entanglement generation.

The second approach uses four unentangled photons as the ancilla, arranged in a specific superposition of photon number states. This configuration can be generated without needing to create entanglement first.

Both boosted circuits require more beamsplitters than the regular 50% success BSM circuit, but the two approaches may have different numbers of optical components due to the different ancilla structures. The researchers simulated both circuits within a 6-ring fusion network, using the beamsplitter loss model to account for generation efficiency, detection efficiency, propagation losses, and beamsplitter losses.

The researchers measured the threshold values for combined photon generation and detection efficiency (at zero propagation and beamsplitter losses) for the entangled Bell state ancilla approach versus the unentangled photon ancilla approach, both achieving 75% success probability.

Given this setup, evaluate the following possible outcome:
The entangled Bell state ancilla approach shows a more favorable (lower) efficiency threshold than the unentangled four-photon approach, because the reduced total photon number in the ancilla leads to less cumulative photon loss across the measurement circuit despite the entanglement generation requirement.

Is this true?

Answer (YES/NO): YES